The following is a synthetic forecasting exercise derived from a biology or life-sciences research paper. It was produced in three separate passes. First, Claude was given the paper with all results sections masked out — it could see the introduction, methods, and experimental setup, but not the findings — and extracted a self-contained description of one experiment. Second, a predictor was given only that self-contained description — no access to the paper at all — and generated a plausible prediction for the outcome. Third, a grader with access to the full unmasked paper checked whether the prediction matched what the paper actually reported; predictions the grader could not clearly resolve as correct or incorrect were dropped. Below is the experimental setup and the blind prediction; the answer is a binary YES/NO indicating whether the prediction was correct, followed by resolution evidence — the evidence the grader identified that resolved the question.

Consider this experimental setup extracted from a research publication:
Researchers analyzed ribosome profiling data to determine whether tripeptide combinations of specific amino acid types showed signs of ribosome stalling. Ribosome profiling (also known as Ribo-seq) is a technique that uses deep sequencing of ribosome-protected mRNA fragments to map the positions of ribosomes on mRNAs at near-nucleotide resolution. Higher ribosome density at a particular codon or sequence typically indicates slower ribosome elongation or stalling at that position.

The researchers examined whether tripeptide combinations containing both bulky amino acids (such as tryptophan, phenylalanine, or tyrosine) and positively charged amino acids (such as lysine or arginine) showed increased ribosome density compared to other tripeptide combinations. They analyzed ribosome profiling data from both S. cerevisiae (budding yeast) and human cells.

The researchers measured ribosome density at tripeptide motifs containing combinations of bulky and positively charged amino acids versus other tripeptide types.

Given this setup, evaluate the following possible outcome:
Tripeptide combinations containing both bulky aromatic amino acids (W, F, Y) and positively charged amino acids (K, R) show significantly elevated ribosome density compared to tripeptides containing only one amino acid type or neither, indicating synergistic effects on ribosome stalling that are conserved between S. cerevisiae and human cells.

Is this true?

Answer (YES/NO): YES